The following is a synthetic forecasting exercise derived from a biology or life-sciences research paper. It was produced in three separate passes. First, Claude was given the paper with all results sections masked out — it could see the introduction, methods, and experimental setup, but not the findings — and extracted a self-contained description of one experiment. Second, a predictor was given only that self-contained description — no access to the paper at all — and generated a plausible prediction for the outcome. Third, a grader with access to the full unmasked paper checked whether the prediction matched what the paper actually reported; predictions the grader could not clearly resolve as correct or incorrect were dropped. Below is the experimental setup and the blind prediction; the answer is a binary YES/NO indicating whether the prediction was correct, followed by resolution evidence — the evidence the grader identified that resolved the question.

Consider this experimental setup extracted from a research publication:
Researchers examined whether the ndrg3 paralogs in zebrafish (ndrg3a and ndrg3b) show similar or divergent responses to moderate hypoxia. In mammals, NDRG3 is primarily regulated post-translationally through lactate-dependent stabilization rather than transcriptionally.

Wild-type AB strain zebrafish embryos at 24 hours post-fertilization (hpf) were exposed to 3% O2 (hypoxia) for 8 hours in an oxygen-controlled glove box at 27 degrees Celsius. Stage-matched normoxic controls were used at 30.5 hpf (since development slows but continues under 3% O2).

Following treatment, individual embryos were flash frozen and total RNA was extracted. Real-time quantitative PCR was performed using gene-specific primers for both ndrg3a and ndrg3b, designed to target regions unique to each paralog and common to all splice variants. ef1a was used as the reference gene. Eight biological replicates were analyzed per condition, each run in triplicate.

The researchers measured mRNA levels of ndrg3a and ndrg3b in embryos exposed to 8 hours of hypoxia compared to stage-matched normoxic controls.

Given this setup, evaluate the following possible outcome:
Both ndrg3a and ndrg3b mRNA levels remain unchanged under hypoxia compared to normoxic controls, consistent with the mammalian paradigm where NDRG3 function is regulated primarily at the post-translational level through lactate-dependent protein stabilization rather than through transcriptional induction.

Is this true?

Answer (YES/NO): YES